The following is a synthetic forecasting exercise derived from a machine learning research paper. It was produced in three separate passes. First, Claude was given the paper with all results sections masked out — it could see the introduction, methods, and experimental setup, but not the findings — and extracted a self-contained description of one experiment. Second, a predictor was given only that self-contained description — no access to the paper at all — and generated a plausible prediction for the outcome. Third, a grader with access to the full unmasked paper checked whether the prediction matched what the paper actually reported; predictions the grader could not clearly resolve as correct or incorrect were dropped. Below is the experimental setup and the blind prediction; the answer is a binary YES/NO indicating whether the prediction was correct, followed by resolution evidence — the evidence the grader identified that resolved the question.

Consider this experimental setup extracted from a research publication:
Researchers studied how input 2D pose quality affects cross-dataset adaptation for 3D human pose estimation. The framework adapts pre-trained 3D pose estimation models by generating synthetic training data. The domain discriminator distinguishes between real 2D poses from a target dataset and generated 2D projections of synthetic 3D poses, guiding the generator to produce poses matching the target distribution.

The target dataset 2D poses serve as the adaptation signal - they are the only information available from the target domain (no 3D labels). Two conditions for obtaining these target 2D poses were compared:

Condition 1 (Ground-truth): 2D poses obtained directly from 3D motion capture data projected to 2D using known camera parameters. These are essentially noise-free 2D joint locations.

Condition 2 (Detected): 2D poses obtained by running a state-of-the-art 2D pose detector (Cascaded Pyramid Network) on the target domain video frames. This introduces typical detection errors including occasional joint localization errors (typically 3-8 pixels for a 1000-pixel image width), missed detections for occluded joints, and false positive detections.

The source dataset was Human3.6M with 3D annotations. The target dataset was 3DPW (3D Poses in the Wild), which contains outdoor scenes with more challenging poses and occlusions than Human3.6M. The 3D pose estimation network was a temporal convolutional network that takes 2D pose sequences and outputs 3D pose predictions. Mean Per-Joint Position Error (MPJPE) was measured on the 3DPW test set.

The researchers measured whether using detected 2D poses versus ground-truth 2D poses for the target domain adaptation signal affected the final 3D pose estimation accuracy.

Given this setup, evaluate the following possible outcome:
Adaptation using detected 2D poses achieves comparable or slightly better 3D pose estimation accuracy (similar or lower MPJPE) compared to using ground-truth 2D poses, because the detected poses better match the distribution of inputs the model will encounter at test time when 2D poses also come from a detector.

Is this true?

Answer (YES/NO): NO